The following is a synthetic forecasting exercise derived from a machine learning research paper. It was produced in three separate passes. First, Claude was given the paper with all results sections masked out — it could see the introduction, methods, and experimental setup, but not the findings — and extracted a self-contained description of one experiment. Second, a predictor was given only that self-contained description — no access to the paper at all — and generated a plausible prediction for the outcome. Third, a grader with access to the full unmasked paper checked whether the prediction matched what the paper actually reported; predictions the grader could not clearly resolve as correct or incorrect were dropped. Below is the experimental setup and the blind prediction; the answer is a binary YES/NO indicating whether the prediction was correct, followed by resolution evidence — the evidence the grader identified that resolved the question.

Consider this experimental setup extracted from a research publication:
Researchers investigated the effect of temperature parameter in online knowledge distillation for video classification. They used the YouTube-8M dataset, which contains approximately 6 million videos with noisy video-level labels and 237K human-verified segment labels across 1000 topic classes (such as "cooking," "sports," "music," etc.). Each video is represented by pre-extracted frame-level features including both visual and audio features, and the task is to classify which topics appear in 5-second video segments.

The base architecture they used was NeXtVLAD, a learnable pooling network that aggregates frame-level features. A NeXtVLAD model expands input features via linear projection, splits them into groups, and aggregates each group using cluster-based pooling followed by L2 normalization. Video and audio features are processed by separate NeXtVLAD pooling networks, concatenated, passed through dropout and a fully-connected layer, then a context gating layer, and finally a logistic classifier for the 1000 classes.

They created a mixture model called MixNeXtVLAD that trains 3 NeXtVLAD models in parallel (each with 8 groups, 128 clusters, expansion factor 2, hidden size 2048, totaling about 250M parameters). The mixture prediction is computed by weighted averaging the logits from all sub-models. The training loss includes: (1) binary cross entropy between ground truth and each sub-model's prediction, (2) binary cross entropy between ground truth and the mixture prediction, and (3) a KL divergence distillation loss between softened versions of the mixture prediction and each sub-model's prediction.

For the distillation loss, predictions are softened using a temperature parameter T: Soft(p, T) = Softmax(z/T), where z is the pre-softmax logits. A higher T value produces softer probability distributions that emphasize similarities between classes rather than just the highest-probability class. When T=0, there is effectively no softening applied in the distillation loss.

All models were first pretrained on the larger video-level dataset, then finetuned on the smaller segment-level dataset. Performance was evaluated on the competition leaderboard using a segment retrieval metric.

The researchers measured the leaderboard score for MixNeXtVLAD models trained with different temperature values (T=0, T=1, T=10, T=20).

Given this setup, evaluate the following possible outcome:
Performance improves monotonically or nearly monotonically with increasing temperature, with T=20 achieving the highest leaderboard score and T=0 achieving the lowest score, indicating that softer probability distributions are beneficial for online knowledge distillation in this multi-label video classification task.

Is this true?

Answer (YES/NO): YES